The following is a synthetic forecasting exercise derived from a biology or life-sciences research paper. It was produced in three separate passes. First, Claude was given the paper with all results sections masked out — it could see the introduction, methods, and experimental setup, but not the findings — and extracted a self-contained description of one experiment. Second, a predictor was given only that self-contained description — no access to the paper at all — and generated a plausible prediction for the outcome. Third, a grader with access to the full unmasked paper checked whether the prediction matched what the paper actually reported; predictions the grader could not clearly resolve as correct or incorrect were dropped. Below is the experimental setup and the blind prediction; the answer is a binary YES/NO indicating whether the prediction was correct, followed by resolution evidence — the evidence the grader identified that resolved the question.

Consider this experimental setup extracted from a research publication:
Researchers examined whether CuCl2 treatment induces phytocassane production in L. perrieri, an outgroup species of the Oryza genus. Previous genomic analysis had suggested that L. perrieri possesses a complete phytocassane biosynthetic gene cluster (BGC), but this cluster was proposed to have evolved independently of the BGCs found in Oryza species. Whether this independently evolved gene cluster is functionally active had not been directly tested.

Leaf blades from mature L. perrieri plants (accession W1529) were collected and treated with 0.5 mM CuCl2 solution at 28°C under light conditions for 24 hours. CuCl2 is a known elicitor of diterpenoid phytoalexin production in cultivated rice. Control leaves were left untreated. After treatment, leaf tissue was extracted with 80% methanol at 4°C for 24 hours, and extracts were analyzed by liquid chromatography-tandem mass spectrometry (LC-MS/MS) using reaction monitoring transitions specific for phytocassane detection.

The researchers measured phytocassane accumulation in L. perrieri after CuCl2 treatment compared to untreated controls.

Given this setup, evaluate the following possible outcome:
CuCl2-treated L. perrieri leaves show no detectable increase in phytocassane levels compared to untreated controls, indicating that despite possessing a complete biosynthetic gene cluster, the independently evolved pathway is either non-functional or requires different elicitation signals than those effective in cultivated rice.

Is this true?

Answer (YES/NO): NO